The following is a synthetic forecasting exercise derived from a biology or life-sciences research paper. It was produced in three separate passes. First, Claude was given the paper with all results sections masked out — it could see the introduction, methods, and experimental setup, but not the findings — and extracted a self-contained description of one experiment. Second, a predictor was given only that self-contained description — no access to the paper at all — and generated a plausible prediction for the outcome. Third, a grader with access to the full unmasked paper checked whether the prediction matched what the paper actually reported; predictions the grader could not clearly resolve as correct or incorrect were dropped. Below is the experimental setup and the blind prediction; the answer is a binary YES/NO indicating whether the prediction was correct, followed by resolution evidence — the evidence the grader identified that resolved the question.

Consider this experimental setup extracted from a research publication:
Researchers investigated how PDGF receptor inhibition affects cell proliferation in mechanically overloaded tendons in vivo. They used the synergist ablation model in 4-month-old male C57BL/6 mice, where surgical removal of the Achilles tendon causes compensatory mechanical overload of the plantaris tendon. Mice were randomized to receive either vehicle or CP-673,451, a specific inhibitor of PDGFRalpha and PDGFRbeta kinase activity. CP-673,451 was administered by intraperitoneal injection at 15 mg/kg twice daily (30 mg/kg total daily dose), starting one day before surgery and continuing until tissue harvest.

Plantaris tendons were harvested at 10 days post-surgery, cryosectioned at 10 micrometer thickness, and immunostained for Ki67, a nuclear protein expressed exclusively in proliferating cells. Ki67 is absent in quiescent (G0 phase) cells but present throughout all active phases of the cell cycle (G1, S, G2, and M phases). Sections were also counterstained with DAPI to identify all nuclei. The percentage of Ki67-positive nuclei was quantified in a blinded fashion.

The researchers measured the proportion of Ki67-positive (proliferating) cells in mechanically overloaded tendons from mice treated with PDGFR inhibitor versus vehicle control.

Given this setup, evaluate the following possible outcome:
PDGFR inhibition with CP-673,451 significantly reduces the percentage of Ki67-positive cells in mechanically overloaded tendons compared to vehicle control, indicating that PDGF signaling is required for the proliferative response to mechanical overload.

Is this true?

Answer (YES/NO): YES